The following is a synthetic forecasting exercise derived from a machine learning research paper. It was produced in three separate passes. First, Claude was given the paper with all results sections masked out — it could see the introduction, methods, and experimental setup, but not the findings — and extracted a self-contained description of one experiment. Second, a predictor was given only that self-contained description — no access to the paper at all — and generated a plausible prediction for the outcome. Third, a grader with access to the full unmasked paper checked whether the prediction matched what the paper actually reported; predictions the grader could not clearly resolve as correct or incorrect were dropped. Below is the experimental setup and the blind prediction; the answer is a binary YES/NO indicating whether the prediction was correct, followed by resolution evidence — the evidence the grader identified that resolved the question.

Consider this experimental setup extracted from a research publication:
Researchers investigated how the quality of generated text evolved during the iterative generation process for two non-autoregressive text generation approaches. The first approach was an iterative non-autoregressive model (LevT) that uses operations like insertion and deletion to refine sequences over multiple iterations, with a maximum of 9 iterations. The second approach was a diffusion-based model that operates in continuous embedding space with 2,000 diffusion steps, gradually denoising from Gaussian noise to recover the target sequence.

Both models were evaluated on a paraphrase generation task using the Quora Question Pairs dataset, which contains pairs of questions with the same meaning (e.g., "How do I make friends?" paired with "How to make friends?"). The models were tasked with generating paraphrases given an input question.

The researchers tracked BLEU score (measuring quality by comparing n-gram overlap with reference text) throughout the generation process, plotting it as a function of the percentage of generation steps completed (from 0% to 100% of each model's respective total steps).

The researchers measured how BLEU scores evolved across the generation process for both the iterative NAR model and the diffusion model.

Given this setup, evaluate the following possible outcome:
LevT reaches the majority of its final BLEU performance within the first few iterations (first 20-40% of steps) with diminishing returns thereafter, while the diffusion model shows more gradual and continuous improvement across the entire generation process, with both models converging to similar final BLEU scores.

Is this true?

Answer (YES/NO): NO